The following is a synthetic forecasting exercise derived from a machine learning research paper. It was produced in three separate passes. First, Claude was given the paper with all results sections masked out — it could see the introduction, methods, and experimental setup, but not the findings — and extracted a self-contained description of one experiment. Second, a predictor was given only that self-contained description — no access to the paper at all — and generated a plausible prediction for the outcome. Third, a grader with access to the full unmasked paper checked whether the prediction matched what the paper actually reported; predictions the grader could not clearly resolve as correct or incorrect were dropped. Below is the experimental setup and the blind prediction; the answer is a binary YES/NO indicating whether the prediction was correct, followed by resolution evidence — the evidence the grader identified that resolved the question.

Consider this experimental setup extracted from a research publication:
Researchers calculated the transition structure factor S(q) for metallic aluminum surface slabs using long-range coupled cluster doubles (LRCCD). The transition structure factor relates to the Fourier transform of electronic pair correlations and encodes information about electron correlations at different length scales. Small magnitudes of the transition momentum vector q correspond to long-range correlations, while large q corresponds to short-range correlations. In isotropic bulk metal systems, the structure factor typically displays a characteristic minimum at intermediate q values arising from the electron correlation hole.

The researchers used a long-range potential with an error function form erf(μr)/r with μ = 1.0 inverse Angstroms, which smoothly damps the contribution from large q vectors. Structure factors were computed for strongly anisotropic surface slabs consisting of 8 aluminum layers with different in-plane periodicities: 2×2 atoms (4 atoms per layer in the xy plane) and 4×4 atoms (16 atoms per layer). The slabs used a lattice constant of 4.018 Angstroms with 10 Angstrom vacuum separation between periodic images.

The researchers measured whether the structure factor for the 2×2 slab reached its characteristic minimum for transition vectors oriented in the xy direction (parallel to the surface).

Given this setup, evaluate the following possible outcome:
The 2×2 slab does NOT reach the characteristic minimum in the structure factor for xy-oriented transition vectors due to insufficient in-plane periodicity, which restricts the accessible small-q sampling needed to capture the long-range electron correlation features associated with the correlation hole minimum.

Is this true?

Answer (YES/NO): YES